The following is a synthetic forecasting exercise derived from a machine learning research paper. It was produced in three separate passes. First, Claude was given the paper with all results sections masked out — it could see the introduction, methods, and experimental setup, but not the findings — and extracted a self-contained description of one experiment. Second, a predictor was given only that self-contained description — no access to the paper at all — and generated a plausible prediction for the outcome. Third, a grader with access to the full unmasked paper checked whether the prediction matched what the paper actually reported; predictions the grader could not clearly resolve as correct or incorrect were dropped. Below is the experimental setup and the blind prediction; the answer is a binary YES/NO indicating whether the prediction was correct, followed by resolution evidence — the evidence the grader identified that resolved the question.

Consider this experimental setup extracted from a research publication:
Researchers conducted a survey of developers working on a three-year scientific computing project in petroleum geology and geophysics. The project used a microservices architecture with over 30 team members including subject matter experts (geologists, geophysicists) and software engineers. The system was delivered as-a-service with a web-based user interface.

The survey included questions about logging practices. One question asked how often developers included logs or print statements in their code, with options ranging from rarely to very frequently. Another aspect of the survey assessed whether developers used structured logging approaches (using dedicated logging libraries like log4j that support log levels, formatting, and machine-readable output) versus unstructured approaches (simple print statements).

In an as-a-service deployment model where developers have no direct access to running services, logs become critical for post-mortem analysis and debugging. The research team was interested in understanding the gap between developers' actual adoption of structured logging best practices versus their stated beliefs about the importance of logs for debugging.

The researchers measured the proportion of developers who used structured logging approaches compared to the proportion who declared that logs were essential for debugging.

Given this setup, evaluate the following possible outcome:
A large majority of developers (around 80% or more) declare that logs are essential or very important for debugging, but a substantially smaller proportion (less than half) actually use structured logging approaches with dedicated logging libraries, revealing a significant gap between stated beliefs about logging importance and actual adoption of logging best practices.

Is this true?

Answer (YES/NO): NO